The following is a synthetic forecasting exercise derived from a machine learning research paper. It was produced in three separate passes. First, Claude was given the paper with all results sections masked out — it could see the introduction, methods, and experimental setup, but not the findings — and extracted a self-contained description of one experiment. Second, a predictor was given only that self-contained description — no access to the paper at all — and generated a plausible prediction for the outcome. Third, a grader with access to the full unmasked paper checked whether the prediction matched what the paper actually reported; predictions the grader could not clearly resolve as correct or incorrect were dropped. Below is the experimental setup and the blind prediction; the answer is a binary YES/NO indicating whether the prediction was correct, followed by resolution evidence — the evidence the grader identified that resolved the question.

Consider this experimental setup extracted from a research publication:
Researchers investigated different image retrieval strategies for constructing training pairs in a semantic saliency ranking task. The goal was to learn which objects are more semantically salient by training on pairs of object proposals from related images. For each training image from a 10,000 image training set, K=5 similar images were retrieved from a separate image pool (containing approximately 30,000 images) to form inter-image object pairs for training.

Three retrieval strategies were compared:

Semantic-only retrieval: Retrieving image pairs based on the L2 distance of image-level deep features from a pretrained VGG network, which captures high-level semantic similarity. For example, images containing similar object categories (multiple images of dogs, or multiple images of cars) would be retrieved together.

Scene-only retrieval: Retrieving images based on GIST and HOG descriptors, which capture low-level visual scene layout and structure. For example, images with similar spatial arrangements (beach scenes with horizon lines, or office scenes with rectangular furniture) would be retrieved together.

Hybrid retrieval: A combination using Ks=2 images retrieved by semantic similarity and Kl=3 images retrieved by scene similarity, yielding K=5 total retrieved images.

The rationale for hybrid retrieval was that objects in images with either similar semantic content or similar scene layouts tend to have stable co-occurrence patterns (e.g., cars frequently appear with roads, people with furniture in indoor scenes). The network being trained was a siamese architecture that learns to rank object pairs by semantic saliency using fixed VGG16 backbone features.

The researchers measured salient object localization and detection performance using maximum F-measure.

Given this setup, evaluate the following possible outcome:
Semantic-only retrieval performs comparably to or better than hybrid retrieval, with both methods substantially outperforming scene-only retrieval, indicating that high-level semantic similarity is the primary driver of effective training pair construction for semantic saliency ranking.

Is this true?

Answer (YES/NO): NO